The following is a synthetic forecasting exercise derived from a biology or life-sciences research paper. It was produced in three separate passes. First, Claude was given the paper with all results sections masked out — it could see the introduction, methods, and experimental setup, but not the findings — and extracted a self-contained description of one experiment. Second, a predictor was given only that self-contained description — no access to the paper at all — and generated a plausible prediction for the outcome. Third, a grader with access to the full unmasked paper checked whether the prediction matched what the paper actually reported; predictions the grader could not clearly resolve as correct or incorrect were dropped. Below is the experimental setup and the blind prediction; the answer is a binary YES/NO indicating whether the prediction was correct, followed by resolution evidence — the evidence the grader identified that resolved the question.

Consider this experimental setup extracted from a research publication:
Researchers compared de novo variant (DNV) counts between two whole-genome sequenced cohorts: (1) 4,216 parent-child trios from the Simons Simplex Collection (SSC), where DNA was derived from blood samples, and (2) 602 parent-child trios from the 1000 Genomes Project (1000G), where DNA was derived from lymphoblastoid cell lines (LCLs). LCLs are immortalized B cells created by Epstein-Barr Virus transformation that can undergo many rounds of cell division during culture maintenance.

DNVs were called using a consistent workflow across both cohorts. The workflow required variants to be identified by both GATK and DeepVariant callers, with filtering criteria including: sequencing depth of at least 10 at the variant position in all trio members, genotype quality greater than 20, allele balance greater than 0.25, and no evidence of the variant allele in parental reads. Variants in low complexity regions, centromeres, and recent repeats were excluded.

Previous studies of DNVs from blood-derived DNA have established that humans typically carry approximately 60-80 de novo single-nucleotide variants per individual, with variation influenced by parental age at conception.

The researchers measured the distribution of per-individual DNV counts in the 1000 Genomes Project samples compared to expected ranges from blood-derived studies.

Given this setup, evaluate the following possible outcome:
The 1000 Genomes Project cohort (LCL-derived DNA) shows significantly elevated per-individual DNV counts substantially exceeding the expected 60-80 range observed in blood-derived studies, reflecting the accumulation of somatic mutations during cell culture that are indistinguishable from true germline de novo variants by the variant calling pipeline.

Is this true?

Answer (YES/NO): YES